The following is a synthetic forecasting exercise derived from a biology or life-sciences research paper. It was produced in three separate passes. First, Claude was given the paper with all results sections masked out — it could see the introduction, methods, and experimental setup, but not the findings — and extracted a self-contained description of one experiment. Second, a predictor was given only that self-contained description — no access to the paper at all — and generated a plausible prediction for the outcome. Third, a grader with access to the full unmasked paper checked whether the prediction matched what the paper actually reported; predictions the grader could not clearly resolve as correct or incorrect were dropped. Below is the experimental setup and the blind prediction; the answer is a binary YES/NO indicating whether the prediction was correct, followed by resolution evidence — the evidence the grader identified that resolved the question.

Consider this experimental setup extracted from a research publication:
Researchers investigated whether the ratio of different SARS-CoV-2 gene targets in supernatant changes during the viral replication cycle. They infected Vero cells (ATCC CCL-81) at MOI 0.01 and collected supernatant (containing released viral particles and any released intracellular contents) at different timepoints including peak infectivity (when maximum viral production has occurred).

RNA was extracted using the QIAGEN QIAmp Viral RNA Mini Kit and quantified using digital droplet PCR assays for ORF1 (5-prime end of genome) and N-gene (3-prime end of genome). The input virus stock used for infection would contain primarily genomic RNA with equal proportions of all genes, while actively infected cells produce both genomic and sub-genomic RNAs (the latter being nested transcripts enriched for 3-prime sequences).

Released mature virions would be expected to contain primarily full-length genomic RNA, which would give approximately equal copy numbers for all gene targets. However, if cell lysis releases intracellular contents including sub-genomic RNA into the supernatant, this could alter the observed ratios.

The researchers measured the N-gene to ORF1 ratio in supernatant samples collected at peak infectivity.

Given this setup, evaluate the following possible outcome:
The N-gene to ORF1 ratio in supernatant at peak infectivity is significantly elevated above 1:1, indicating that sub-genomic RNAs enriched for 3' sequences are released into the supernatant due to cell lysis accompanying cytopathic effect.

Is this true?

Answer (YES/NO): NO